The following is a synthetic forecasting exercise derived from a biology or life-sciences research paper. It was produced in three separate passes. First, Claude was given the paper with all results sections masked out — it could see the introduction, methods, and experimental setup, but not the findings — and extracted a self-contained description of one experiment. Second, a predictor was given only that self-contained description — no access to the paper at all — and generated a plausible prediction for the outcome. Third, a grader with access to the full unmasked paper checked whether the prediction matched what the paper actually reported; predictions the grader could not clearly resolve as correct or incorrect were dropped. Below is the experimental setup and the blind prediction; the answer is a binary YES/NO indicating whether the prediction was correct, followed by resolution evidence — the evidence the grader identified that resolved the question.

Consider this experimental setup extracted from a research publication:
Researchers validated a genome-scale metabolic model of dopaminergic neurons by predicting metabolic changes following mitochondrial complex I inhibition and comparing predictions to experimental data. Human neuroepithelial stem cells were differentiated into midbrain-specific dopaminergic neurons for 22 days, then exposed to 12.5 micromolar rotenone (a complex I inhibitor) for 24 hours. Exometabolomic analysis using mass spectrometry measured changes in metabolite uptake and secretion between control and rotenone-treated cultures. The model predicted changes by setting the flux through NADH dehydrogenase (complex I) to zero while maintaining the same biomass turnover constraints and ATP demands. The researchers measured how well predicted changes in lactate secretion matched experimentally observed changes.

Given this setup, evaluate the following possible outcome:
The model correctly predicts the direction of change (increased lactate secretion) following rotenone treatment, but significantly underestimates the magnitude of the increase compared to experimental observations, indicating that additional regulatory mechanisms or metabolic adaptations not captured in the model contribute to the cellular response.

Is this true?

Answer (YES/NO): NO